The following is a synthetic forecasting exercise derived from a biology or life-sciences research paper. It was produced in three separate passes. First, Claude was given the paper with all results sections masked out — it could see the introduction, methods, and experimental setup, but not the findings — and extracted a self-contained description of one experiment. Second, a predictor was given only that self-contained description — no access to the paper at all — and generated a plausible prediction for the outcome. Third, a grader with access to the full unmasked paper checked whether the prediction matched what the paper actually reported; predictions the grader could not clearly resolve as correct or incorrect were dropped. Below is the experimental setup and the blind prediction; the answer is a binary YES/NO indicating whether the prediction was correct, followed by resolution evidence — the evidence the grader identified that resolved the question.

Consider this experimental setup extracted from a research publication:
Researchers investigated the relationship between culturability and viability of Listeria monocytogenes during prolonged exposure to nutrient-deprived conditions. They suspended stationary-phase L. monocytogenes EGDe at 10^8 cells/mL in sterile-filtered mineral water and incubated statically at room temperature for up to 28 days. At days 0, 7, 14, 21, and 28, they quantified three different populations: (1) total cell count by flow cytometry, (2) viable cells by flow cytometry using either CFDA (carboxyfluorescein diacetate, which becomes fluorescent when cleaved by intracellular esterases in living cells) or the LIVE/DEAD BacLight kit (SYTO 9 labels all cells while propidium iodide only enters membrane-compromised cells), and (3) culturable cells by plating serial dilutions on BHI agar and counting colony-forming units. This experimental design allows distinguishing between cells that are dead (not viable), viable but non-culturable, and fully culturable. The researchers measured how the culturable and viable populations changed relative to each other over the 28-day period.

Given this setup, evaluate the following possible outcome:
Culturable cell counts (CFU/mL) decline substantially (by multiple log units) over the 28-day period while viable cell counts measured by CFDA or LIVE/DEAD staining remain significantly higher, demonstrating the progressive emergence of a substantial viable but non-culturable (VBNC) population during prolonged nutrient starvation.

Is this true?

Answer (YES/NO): YES